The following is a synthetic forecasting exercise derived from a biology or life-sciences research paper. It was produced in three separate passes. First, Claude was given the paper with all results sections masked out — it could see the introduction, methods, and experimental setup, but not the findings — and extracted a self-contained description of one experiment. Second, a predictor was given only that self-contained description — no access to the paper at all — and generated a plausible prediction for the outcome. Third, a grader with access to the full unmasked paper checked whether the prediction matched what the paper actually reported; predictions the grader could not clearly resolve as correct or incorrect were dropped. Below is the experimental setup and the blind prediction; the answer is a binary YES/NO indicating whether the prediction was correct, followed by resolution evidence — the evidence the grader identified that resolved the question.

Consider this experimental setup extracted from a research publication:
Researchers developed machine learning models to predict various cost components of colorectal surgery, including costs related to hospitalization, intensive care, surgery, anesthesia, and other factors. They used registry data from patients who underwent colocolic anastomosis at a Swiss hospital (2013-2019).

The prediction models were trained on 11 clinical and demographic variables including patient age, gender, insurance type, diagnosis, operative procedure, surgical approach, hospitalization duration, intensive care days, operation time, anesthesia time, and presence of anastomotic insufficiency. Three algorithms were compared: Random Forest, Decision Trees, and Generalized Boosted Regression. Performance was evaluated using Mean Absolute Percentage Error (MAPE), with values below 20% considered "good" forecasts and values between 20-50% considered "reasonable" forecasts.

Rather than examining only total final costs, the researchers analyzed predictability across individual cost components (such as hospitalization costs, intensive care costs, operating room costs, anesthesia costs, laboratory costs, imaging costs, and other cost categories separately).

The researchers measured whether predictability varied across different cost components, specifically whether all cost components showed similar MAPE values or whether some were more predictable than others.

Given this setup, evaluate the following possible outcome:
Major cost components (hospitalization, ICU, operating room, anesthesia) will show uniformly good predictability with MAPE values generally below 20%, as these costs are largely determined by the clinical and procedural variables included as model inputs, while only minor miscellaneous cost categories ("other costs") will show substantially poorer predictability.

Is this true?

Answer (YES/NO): NO